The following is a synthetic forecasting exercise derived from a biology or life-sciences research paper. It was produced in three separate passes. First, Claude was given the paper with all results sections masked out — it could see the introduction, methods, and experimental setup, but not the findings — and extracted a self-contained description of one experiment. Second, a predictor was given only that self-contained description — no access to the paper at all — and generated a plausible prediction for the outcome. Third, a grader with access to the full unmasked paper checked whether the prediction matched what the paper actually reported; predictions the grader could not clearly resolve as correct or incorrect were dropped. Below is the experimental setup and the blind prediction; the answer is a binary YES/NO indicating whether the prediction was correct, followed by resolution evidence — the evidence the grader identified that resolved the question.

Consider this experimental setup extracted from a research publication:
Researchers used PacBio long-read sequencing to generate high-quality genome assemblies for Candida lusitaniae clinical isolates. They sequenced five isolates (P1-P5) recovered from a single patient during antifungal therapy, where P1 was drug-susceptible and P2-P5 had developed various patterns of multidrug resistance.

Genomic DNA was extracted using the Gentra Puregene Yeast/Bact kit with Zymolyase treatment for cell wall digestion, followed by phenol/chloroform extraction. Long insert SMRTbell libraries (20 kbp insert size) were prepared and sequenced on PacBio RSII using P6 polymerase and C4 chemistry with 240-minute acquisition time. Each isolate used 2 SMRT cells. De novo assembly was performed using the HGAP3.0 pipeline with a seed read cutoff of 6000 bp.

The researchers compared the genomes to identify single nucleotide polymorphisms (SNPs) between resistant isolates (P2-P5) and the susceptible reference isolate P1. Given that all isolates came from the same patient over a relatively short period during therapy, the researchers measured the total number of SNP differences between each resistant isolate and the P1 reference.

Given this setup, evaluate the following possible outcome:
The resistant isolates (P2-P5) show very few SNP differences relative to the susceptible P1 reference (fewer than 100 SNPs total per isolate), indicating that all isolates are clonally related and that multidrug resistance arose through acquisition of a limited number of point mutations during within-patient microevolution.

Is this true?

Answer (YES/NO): YES